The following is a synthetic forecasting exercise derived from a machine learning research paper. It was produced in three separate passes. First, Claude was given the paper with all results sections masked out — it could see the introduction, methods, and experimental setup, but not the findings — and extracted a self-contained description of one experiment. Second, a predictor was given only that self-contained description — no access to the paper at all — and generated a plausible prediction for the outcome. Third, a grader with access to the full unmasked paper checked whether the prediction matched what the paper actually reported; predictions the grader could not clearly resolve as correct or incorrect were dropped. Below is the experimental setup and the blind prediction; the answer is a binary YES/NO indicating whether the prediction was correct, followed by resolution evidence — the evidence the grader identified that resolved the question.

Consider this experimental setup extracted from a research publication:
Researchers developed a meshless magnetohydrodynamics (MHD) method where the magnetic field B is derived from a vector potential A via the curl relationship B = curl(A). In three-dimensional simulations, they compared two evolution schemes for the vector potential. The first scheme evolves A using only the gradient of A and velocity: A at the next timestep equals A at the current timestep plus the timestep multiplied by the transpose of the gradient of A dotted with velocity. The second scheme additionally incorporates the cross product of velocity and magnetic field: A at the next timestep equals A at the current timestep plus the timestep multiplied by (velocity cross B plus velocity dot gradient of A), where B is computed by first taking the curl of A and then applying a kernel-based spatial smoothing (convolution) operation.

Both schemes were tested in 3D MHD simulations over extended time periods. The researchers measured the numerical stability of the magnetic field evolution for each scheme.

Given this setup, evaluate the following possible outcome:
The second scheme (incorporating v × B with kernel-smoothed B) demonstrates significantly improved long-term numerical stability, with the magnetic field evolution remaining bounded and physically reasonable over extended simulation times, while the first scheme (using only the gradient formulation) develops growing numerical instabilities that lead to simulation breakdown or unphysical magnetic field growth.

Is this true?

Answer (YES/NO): YES